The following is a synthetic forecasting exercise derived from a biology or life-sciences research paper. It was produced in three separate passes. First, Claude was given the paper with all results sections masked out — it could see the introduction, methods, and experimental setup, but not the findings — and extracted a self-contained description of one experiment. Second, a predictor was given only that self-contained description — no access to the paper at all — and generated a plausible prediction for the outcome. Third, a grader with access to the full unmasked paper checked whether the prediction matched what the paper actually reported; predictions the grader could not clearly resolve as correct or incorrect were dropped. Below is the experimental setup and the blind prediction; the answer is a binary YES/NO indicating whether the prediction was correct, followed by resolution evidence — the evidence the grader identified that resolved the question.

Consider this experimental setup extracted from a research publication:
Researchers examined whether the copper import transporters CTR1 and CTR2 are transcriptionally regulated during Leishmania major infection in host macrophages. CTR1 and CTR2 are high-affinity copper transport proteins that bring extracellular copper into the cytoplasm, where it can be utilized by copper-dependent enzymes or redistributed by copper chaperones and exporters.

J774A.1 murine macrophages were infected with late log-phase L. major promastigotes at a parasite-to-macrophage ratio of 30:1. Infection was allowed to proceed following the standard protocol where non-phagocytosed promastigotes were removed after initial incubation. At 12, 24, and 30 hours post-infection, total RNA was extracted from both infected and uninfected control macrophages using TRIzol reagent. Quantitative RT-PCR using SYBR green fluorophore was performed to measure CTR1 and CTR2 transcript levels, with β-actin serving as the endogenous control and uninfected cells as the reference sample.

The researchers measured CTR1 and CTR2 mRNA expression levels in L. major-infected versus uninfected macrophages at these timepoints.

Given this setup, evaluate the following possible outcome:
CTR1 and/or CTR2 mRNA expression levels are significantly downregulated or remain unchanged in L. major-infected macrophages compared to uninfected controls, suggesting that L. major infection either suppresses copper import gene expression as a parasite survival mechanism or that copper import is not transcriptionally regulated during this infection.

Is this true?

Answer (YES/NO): NO